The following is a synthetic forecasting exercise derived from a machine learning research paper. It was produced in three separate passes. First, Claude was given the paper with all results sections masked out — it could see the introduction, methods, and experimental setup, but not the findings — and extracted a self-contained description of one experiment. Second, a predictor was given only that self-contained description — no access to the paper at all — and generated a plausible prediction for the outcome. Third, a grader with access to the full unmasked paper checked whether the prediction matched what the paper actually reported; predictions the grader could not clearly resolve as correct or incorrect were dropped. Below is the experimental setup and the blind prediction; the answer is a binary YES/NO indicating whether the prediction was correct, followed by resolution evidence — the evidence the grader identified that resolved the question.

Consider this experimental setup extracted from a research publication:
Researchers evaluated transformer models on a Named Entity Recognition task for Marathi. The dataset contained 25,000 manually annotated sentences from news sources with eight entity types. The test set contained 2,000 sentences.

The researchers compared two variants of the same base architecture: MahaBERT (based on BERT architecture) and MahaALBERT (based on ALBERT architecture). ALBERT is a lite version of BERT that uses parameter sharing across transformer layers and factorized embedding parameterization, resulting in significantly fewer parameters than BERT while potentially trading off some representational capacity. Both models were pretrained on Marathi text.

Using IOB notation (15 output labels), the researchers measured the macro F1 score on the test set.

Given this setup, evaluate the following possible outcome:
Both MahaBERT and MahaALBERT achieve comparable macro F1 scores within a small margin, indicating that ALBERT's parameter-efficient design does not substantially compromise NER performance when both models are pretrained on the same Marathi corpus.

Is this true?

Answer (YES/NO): YES